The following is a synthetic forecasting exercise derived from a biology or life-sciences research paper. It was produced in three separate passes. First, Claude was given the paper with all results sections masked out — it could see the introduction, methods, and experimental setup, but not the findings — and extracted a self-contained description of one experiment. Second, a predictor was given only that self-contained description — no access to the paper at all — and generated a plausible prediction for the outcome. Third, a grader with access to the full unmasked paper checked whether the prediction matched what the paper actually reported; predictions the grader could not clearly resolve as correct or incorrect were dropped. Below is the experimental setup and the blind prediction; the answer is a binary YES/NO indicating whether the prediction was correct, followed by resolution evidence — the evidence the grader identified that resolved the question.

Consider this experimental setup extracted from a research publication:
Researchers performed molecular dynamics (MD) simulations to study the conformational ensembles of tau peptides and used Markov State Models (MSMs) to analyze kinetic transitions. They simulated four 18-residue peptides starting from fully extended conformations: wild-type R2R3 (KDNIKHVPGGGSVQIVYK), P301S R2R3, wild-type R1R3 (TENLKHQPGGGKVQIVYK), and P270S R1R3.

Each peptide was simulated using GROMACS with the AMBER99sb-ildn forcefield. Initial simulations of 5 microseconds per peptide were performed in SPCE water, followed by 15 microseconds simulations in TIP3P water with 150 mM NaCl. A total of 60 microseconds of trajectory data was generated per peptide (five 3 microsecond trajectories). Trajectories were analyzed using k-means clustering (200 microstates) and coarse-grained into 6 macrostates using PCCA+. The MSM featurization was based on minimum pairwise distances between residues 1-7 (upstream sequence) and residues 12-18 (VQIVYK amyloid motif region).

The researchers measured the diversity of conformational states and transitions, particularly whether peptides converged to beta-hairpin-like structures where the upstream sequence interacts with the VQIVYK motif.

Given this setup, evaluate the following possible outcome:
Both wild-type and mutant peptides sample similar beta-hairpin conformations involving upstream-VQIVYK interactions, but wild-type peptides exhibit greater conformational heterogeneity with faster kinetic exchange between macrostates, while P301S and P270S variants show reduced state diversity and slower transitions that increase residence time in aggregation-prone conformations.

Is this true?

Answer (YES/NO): NO